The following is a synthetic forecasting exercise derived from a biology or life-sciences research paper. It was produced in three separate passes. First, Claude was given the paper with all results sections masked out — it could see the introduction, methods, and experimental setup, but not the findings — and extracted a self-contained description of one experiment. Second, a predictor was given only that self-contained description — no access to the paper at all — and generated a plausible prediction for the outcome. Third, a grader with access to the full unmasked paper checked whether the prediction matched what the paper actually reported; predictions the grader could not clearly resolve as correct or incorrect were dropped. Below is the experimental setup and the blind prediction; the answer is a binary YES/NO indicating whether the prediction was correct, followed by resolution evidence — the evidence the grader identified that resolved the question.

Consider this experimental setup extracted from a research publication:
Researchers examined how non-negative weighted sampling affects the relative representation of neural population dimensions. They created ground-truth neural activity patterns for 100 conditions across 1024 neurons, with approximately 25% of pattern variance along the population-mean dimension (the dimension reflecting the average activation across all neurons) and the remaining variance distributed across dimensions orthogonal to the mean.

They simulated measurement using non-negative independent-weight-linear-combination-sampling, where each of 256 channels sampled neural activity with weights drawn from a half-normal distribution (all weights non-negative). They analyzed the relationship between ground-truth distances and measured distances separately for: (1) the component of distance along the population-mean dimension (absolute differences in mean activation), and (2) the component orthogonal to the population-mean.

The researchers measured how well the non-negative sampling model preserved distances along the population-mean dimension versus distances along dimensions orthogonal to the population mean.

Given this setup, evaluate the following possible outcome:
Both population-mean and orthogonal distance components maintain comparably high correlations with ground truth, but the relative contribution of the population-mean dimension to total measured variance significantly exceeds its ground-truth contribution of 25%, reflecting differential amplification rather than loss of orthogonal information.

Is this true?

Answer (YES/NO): YES